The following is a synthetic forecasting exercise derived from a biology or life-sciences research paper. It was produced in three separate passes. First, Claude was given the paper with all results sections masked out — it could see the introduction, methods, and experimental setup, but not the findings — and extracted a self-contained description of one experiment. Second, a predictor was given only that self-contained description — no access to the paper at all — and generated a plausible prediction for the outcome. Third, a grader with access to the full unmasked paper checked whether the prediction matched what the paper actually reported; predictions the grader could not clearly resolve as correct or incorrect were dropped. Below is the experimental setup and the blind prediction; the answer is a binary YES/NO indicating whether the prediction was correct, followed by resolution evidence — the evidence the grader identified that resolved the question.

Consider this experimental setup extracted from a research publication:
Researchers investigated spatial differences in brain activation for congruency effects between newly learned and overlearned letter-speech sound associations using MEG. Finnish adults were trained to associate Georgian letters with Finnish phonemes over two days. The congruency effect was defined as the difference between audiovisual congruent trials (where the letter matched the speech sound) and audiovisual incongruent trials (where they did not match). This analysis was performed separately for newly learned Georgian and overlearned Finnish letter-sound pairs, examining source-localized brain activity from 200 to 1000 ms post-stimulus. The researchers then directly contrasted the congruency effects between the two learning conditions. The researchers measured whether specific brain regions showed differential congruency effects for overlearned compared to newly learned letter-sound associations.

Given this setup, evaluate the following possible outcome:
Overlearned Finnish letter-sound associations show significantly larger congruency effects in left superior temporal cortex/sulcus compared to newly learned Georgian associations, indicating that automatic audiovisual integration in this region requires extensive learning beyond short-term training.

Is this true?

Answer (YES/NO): NO